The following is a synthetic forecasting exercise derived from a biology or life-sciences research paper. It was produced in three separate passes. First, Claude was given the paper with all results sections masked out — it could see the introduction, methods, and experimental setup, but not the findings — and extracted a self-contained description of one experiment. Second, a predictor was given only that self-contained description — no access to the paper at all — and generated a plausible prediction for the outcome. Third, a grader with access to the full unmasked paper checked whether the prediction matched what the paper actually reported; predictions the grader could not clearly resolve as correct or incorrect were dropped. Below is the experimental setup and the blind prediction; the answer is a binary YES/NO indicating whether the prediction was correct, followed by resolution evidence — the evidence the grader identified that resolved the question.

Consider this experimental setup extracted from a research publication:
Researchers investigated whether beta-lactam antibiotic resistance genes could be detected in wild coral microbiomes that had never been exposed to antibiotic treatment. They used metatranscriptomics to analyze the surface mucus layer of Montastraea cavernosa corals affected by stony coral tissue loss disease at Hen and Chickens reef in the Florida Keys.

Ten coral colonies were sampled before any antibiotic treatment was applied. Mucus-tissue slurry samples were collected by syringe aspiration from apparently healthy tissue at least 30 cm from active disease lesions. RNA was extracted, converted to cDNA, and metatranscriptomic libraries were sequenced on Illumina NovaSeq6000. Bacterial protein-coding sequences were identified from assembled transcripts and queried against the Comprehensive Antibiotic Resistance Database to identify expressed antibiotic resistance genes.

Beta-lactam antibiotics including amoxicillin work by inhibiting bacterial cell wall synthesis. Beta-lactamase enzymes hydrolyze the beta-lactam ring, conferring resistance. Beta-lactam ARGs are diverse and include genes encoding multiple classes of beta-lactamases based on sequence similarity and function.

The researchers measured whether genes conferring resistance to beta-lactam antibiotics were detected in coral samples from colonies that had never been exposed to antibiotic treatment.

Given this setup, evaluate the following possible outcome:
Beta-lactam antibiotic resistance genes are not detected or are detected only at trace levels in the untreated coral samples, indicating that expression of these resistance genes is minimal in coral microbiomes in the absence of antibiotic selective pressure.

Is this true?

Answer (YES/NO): NO